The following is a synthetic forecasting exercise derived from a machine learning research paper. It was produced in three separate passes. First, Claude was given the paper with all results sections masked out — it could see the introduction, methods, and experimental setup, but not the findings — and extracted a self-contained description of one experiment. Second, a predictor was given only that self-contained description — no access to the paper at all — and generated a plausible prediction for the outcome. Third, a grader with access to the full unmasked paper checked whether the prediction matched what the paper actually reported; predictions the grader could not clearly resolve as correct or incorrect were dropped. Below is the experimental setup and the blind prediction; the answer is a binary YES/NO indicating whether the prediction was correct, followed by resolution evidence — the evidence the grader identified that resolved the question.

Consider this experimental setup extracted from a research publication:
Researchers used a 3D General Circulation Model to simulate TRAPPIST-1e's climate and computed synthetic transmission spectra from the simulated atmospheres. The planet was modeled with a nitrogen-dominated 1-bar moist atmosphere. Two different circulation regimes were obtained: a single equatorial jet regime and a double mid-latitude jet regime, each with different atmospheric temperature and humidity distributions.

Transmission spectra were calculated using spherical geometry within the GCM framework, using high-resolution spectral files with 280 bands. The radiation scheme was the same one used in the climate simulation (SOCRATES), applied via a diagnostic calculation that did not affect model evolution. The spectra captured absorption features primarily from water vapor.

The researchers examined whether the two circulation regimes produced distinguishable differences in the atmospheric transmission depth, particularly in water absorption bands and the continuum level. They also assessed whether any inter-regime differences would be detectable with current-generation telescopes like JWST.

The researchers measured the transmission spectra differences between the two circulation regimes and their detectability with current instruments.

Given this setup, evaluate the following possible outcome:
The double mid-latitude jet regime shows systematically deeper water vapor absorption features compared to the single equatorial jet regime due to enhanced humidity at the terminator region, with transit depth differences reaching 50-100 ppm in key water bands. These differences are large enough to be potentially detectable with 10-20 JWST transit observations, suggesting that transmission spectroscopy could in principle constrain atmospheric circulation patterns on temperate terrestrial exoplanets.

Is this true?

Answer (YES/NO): NO